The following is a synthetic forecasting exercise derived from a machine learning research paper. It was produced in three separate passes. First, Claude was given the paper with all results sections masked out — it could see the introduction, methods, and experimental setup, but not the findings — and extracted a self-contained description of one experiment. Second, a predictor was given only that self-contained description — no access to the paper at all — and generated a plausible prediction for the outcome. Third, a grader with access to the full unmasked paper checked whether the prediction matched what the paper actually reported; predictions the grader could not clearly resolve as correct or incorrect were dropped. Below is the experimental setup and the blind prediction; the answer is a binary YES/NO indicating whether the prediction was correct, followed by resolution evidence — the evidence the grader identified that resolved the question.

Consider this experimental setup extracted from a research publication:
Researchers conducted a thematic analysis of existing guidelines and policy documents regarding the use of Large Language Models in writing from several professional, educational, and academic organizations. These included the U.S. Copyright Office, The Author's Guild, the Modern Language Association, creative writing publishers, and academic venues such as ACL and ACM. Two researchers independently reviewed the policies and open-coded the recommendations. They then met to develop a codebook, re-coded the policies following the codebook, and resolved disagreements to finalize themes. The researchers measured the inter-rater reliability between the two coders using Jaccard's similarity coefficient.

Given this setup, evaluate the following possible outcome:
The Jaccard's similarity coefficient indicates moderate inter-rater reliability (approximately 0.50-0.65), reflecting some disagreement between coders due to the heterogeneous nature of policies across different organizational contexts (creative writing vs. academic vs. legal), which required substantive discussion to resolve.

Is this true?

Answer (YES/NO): NO